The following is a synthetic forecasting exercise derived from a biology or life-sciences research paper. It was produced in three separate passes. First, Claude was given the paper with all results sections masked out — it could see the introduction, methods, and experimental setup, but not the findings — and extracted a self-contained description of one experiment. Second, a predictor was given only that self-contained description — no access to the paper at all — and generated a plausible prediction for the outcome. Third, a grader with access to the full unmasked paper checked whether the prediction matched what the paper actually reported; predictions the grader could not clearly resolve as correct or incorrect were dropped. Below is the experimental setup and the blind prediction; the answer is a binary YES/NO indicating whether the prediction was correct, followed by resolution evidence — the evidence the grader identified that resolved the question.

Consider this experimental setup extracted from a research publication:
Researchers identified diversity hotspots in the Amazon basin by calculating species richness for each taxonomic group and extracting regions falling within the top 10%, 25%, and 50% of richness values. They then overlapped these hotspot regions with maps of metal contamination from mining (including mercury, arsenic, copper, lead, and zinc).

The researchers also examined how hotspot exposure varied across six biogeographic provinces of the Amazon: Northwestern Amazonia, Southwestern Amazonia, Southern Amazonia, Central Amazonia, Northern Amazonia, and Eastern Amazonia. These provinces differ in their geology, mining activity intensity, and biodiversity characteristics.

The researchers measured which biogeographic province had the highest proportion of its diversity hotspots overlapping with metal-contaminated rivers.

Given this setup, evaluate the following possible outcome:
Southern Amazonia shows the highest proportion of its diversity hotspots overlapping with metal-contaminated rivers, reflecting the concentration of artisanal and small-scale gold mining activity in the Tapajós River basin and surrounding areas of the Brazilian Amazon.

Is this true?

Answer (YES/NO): NO